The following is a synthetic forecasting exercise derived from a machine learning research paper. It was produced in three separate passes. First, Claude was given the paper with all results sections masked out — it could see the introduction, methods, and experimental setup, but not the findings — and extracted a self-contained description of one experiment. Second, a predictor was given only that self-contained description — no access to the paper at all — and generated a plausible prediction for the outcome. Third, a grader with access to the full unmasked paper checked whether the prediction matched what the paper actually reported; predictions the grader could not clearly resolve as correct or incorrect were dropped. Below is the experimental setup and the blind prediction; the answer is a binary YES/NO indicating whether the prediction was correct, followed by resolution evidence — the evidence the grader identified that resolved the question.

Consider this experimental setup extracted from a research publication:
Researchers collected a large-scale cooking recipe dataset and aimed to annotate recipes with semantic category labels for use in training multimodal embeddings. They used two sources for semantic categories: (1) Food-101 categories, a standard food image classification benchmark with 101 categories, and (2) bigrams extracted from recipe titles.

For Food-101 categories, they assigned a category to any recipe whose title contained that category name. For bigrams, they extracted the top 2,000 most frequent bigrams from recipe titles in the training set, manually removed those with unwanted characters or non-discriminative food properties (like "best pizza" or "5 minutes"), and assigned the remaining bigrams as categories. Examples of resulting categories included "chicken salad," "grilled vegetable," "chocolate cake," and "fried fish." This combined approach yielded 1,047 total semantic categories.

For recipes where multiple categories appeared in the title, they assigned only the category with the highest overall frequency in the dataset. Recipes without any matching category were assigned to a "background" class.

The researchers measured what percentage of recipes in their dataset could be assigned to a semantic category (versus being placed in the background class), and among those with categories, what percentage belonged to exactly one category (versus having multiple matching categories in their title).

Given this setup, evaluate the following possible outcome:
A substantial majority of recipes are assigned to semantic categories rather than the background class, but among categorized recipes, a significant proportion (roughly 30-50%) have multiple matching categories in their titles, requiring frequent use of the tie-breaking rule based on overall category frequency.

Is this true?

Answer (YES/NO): NO